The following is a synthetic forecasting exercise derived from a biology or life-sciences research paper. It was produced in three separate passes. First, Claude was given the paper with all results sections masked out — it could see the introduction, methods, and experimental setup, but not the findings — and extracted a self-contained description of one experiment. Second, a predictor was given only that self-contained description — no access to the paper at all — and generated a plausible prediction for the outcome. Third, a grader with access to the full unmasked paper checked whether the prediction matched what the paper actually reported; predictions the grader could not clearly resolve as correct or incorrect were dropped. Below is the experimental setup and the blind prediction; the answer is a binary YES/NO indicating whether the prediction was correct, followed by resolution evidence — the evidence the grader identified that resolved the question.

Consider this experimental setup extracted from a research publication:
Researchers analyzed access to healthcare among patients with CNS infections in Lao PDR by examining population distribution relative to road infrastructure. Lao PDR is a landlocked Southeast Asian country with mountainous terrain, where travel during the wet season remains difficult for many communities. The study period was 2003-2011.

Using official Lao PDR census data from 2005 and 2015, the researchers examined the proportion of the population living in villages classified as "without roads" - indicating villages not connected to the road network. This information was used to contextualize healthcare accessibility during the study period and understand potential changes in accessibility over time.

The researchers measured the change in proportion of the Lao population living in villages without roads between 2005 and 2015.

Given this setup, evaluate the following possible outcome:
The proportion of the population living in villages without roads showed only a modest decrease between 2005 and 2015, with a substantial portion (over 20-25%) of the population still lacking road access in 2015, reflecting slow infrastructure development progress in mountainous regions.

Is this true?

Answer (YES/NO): NO